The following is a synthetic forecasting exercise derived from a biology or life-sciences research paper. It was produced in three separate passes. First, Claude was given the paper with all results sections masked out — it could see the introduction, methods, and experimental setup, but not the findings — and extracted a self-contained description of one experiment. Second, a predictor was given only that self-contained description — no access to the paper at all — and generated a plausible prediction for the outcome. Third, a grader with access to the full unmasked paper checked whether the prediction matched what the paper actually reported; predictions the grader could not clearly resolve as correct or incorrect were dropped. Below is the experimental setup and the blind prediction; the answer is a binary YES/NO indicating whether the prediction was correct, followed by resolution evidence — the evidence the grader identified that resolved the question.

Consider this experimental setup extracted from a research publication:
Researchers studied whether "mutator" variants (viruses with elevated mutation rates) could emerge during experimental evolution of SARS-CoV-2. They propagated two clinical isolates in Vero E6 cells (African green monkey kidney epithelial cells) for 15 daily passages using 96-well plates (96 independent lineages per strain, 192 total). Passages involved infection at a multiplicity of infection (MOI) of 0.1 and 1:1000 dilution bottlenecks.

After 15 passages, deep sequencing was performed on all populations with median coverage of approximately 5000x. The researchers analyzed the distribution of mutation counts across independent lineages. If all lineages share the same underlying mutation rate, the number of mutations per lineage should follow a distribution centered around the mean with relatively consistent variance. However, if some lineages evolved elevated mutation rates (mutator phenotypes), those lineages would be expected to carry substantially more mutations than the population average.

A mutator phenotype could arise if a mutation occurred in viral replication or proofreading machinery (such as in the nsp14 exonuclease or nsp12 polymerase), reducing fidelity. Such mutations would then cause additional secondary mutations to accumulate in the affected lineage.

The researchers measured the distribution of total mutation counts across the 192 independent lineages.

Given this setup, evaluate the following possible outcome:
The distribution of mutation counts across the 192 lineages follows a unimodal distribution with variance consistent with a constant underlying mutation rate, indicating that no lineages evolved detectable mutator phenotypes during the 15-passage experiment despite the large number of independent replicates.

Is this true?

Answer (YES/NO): NO